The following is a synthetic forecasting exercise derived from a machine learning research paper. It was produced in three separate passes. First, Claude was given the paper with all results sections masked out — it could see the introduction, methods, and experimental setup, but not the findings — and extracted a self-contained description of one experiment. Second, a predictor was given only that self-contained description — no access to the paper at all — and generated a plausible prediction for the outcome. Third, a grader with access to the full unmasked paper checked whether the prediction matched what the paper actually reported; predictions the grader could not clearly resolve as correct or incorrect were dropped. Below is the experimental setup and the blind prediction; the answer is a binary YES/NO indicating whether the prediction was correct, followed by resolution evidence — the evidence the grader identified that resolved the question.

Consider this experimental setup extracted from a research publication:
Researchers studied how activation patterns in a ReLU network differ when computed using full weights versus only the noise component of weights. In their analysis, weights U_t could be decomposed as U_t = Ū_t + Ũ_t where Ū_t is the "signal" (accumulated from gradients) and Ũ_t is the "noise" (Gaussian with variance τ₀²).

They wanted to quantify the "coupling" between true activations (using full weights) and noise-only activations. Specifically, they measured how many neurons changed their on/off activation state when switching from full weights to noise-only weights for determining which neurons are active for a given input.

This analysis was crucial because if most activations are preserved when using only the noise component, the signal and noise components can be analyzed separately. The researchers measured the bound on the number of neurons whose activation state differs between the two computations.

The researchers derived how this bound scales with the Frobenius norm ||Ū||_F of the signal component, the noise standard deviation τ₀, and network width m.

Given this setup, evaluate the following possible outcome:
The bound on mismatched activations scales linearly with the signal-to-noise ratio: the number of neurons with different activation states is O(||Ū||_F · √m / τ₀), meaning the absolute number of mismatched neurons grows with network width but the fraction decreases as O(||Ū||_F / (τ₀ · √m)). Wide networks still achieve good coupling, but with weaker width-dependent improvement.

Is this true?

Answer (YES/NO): NO